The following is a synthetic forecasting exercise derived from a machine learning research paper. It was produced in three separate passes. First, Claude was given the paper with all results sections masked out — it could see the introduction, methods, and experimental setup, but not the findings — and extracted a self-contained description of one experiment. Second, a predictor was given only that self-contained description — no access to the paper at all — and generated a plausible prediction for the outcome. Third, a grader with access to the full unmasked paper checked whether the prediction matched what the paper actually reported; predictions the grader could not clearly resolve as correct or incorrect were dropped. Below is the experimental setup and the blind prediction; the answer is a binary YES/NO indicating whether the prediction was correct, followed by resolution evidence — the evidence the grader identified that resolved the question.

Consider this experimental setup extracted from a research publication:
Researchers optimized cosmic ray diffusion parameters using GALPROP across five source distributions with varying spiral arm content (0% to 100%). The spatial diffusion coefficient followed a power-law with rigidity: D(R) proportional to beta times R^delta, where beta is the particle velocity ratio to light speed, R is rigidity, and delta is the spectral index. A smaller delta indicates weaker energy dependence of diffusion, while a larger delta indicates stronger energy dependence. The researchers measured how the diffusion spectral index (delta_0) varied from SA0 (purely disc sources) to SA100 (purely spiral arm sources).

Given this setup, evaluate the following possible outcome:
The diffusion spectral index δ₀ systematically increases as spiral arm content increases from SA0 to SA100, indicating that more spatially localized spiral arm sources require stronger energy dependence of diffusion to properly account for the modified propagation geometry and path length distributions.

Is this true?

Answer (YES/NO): NO